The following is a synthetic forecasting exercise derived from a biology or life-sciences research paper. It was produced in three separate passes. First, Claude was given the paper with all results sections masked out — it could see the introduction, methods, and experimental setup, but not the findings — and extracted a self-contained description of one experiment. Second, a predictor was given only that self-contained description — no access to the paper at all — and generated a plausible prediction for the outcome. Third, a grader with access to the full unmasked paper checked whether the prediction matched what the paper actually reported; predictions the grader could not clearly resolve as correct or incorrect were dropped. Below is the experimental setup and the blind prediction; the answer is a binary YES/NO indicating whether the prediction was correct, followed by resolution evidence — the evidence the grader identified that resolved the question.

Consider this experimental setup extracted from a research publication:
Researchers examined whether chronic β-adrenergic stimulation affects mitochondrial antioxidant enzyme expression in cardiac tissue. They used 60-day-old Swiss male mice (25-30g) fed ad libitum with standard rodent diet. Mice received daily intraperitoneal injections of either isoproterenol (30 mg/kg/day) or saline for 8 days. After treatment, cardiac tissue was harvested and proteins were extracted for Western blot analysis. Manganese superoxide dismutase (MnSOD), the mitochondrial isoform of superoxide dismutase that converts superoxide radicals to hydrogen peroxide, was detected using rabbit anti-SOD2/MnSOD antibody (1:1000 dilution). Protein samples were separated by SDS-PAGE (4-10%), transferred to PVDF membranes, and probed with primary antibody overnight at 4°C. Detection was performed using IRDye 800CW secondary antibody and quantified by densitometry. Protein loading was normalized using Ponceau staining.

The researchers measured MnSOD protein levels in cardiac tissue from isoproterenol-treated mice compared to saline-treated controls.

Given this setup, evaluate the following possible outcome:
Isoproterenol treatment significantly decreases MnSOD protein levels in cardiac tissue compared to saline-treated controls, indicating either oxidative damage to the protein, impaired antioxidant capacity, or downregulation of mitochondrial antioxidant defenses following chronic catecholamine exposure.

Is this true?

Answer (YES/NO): YES